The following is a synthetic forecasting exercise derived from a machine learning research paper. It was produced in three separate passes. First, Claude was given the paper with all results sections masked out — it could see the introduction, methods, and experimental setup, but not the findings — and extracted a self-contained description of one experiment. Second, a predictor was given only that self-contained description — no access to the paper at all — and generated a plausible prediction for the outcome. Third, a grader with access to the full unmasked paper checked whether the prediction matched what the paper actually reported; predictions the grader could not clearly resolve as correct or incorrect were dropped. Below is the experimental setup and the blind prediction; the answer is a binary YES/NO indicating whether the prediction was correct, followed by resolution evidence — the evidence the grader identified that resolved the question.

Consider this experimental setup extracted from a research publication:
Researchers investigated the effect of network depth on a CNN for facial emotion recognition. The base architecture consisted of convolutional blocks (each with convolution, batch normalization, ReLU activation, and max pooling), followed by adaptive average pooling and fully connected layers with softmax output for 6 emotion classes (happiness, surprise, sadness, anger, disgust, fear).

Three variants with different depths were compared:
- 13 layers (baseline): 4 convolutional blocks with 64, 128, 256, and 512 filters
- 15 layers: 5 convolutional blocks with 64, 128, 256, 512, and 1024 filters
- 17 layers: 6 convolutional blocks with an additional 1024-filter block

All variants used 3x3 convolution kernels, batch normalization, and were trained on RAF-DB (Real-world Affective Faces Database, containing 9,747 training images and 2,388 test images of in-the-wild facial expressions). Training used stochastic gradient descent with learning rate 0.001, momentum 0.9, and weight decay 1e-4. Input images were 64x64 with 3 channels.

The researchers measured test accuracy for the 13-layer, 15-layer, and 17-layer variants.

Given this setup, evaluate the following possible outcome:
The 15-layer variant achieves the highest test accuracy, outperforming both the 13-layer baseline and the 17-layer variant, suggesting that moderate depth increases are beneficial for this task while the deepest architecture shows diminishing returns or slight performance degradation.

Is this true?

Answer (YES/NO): YES